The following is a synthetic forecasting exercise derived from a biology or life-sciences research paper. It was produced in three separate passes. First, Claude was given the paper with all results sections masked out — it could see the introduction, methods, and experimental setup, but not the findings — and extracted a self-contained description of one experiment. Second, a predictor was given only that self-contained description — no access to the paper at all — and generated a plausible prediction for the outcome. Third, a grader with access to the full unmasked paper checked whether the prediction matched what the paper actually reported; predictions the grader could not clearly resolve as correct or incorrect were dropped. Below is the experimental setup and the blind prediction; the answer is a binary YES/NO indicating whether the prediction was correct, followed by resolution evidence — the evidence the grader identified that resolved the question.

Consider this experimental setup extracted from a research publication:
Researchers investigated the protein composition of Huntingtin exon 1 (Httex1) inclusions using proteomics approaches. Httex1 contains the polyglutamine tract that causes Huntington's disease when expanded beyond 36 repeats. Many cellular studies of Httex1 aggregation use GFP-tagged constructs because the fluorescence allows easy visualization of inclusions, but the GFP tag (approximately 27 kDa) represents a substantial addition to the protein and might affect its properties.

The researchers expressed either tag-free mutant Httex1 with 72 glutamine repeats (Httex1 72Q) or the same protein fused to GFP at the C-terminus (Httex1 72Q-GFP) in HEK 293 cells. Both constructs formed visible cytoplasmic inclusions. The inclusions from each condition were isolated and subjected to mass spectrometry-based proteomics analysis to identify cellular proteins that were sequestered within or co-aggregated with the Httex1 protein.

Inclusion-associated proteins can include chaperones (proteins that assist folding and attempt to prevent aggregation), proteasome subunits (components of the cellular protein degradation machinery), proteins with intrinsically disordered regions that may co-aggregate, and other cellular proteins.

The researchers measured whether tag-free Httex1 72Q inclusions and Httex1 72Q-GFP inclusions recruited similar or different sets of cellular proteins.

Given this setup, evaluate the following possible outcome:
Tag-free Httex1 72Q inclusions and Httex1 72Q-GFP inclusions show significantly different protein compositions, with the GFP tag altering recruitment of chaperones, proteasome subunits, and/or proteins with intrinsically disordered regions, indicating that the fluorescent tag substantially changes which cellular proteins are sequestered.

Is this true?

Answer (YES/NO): NO